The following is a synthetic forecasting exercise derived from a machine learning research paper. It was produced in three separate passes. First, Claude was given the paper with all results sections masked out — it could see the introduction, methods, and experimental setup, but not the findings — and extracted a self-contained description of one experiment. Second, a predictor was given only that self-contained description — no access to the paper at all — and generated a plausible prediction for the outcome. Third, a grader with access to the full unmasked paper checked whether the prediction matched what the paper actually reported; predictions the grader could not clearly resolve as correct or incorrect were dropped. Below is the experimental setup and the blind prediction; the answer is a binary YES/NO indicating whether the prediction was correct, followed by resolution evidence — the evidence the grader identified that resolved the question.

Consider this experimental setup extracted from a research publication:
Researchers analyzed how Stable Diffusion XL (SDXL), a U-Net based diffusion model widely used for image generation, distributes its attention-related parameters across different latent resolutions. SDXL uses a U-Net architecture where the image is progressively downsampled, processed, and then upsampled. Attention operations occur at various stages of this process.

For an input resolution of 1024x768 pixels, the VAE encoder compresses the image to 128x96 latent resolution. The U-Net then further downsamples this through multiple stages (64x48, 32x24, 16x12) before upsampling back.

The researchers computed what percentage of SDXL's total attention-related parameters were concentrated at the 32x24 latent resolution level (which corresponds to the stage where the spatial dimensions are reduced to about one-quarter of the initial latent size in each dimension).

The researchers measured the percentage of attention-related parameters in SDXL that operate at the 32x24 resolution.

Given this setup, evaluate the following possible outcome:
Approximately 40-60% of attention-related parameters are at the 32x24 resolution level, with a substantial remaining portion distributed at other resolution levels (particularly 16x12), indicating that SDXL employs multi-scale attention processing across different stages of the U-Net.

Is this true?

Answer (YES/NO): NO